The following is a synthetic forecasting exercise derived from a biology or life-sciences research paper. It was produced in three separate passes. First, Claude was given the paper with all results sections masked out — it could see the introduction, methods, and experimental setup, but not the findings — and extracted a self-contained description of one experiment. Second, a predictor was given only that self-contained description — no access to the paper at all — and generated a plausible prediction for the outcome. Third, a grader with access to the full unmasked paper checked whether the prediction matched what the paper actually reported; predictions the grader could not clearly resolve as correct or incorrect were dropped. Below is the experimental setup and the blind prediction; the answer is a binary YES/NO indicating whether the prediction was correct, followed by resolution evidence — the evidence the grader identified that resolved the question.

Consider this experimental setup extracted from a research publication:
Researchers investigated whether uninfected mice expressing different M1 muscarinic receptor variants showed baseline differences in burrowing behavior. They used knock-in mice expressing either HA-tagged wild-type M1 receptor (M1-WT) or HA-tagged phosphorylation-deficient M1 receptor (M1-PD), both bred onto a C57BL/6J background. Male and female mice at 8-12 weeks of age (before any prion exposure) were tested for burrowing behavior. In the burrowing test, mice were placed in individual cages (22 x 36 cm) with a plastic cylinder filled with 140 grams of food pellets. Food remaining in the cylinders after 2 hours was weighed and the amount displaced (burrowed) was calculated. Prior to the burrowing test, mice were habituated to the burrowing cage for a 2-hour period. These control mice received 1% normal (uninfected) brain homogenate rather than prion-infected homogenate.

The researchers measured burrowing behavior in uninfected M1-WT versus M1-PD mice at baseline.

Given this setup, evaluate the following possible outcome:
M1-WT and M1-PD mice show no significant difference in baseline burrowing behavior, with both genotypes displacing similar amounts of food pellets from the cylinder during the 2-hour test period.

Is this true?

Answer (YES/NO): YES